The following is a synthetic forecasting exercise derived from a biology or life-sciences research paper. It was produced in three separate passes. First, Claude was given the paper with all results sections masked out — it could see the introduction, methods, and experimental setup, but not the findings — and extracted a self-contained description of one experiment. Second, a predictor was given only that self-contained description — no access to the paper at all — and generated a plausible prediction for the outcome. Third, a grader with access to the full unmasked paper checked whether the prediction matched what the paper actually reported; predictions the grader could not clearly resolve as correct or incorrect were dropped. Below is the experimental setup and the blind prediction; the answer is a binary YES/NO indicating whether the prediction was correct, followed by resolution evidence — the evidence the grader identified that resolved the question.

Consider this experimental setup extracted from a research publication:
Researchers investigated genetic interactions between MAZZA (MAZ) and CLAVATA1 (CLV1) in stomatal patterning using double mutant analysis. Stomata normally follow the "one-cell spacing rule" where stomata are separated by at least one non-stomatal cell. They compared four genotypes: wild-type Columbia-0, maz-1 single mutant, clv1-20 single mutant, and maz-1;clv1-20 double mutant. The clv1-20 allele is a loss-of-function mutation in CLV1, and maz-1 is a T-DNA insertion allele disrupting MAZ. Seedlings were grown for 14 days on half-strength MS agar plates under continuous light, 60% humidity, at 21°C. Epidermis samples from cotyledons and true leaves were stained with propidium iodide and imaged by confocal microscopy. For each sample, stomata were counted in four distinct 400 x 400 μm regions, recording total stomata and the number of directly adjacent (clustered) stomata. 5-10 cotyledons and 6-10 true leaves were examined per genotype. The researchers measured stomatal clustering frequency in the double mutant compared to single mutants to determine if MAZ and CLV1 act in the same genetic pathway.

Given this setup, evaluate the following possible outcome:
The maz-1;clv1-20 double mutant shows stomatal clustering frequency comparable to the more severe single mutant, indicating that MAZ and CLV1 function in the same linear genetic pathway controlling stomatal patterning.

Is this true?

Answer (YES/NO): NO